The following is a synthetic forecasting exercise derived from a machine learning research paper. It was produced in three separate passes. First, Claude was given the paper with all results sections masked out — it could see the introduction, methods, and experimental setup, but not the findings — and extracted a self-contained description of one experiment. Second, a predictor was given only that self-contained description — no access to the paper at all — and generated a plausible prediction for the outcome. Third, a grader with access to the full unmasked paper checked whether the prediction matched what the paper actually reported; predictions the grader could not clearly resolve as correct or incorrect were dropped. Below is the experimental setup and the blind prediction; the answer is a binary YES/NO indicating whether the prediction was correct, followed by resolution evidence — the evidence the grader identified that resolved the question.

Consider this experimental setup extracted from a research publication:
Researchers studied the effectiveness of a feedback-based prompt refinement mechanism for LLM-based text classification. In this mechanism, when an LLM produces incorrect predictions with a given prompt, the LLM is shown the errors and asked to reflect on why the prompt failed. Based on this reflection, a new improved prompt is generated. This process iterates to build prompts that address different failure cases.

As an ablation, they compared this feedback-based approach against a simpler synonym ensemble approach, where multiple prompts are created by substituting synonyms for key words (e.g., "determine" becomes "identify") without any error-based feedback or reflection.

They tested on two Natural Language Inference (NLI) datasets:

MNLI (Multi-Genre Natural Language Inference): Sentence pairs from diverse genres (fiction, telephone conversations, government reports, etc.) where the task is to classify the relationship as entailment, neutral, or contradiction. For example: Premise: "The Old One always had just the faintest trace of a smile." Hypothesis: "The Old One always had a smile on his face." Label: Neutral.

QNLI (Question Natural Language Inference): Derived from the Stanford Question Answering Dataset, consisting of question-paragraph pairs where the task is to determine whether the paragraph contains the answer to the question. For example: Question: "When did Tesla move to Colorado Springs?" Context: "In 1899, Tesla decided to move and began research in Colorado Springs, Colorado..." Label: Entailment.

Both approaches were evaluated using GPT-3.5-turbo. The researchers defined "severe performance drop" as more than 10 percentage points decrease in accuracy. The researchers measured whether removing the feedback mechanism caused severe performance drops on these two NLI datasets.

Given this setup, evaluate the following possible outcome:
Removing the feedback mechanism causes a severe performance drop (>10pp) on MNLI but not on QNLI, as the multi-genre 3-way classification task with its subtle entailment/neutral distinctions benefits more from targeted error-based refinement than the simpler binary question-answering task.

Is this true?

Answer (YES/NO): NO